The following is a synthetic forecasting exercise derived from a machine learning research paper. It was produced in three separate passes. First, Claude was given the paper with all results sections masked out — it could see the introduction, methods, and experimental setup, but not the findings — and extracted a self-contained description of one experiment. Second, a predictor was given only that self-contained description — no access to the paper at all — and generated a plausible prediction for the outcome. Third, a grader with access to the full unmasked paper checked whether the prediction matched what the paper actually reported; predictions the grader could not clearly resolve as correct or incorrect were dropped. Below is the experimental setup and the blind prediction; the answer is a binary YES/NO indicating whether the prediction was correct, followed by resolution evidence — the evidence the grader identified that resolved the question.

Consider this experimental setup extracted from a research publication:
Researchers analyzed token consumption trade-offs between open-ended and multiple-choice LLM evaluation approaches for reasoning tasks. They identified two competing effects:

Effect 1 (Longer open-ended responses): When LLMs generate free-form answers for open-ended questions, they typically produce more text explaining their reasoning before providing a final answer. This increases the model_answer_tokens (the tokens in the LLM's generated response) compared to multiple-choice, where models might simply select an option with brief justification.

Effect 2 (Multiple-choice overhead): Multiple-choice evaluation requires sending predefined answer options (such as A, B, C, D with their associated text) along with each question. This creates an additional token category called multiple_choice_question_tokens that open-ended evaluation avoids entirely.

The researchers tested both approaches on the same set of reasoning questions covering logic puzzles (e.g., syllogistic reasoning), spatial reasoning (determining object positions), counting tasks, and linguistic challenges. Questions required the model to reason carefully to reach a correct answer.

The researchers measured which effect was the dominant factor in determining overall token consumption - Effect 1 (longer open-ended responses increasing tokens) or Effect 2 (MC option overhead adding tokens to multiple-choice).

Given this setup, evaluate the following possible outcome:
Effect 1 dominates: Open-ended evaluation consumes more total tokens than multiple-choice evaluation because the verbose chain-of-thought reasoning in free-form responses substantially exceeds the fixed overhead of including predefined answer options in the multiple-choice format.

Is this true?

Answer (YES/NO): NO